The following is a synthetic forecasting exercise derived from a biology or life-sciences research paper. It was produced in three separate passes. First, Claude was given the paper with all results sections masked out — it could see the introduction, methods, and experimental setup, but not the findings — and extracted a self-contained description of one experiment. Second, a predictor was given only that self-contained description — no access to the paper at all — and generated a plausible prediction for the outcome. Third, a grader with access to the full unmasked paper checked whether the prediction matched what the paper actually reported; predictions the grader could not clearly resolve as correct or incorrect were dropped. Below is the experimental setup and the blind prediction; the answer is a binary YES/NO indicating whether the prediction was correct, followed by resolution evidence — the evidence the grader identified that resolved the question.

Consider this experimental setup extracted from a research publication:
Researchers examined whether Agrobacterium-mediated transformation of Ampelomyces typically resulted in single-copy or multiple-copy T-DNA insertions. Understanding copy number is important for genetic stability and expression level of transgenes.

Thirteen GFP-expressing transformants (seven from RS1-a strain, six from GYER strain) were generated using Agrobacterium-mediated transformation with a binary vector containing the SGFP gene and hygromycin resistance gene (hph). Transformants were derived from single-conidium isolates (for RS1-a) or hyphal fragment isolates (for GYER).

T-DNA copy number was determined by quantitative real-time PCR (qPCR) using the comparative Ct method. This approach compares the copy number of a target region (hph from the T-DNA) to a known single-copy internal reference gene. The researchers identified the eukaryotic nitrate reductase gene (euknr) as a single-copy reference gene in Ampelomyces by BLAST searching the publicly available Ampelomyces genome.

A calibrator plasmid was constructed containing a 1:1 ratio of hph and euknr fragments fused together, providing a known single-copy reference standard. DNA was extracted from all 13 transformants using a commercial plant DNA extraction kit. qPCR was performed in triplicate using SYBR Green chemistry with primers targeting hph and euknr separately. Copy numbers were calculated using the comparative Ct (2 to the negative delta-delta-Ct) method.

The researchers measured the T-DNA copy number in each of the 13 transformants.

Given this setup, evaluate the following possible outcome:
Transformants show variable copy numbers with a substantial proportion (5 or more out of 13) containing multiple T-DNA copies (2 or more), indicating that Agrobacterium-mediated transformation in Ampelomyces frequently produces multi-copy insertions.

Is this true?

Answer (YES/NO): YES